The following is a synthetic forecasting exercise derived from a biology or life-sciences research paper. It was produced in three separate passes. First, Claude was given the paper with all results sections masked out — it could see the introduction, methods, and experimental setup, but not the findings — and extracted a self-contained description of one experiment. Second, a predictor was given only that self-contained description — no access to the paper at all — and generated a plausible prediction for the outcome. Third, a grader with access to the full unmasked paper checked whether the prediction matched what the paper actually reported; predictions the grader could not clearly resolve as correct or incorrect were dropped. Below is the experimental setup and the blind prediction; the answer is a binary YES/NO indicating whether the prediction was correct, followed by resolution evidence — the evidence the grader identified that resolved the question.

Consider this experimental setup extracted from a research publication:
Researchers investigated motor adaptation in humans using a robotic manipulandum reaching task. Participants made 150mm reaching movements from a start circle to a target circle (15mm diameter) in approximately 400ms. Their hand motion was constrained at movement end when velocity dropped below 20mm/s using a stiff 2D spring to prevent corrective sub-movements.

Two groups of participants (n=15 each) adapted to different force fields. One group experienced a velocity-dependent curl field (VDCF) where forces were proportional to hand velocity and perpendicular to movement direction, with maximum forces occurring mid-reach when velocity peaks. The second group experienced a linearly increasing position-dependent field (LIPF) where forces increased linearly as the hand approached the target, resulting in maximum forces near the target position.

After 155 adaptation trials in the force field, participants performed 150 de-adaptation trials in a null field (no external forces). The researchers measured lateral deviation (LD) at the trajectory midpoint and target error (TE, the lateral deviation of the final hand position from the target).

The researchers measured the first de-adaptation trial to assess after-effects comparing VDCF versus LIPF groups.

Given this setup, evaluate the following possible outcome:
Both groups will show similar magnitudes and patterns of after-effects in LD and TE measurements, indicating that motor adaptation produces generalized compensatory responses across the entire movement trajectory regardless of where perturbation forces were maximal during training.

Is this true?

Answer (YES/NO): NO